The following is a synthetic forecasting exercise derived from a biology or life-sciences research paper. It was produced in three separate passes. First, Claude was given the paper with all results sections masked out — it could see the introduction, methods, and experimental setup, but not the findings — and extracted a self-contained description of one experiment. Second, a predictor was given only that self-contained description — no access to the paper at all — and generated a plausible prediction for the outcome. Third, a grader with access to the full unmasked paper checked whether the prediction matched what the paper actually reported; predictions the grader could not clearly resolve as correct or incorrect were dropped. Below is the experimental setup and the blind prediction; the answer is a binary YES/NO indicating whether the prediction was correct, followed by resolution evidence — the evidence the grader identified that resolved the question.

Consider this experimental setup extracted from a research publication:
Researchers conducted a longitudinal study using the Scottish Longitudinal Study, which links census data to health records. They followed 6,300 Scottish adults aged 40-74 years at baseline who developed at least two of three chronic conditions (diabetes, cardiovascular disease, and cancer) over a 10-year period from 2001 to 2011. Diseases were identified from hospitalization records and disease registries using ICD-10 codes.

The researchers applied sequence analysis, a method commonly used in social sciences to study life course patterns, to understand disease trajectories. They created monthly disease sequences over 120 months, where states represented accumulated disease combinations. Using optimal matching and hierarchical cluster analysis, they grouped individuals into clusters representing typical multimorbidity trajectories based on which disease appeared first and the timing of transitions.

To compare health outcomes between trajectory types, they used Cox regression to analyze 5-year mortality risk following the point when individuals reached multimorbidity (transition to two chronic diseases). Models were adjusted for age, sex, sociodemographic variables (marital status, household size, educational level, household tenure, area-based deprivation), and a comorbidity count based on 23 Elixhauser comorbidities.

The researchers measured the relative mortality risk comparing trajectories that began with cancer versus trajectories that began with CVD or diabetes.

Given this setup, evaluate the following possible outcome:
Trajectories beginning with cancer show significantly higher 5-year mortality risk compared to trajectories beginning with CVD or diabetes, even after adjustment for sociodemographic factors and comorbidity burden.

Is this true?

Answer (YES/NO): NO